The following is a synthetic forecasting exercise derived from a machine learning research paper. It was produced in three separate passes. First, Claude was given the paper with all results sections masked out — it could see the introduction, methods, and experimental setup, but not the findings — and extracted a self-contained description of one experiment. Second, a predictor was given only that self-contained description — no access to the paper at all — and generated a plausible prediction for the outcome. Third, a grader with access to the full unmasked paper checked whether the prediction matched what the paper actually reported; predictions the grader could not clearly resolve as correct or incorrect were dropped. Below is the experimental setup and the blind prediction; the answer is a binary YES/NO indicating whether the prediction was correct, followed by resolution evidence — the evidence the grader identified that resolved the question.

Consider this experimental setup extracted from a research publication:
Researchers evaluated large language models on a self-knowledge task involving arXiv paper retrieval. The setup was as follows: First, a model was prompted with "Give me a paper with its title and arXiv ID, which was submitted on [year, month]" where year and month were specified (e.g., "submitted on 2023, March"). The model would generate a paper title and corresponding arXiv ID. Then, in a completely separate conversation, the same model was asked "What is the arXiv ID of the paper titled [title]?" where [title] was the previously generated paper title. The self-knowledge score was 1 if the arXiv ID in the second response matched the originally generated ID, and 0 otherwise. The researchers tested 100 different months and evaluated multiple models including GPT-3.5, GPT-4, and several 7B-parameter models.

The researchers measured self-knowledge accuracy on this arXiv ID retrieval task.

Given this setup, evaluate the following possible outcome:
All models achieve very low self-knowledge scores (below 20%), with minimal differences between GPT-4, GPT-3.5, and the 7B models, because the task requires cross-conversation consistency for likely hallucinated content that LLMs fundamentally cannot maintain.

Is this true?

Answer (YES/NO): NO